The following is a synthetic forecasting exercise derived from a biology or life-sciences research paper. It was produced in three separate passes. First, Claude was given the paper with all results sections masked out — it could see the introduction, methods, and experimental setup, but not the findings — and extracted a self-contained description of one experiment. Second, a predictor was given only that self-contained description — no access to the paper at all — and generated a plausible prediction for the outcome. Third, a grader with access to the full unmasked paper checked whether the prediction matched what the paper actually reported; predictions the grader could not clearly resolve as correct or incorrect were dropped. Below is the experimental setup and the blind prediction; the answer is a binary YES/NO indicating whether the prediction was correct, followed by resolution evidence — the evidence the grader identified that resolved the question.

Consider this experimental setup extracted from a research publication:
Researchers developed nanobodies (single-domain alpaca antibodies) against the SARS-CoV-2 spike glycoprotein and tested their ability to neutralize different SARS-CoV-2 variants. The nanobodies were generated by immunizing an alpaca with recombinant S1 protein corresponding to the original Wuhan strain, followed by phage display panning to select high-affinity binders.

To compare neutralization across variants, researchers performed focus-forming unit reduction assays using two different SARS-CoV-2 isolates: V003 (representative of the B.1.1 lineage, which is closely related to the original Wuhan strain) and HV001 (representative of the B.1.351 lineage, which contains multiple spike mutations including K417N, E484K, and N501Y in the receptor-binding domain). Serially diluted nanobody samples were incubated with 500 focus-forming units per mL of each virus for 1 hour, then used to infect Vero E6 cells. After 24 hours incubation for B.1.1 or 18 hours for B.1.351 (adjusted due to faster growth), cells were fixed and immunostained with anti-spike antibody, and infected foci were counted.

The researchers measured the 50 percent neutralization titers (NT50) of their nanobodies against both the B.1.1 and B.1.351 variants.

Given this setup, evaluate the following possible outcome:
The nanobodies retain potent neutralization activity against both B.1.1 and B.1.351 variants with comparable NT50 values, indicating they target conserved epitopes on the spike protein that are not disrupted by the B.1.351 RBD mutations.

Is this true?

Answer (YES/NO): NO